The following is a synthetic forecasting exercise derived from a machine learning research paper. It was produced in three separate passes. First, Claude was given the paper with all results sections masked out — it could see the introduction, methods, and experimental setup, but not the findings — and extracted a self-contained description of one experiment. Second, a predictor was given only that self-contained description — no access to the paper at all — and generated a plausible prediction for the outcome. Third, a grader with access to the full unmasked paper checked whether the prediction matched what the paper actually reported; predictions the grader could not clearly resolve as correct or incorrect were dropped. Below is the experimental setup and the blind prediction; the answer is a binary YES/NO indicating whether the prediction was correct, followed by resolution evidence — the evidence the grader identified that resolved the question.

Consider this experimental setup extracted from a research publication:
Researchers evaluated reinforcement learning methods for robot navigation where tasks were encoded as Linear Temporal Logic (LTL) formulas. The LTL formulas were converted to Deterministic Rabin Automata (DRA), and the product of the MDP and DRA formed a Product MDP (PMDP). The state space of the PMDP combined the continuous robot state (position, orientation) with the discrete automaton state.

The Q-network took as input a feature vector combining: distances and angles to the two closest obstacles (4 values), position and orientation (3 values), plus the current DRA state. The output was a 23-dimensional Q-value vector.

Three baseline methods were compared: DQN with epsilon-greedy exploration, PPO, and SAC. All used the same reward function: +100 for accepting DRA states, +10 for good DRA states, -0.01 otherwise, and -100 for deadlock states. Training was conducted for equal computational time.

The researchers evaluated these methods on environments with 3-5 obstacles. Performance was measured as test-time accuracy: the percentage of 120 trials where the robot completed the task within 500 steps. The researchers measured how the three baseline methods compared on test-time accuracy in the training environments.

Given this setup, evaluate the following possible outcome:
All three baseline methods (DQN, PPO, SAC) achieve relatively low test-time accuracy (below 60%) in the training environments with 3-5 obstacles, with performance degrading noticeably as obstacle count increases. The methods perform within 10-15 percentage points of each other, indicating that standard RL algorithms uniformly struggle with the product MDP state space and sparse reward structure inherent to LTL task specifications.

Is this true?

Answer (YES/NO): NO